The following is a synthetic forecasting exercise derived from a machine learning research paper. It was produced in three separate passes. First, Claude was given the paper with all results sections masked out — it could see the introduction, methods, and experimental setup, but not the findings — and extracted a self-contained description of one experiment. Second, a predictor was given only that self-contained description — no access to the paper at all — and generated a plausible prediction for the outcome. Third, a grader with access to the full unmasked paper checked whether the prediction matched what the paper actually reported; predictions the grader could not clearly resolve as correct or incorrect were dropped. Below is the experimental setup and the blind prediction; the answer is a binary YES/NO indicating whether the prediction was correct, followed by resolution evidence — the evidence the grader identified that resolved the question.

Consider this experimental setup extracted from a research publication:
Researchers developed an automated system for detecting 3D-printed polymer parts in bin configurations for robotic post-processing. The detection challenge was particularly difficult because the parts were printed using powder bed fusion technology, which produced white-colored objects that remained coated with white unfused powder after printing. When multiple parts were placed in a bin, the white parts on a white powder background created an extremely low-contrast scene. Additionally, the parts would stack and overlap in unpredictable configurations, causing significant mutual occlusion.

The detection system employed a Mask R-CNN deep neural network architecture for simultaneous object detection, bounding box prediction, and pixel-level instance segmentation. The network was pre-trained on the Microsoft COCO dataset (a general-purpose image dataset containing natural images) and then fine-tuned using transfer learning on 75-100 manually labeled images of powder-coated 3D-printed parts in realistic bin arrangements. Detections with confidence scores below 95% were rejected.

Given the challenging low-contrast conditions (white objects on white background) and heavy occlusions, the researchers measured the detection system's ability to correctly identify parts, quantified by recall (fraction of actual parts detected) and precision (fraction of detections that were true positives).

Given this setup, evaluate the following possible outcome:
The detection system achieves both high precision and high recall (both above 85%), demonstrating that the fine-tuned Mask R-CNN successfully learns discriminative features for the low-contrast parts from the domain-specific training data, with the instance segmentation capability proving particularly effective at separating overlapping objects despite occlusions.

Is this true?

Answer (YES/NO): YES